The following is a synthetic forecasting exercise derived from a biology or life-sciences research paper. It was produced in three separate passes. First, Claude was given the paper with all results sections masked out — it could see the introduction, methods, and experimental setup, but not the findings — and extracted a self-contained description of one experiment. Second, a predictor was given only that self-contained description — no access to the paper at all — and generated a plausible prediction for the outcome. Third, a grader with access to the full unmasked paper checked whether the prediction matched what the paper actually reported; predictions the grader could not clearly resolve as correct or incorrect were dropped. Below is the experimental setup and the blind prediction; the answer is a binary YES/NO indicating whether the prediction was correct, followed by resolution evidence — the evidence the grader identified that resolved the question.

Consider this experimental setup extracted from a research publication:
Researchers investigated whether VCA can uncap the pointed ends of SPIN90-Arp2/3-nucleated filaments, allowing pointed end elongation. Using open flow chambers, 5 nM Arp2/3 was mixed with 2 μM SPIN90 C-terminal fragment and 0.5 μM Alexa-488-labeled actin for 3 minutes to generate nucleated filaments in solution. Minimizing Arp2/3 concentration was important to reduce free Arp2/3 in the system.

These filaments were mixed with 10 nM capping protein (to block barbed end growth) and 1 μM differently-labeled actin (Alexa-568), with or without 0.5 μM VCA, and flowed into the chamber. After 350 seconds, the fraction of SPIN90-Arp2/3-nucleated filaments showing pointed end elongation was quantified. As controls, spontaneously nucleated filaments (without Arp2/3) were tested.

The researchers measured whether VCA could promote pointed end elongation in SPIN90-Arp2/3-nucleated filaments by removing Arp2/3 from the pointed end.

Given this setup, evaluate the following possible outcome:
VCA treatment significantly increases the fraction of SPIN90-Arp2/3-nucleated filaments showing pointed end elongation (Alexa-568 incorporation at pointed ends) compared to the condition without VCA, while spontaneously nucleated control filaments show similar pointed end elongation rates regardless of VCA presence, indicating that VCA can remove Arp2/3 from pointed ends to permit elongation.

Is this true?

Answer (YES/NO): YES